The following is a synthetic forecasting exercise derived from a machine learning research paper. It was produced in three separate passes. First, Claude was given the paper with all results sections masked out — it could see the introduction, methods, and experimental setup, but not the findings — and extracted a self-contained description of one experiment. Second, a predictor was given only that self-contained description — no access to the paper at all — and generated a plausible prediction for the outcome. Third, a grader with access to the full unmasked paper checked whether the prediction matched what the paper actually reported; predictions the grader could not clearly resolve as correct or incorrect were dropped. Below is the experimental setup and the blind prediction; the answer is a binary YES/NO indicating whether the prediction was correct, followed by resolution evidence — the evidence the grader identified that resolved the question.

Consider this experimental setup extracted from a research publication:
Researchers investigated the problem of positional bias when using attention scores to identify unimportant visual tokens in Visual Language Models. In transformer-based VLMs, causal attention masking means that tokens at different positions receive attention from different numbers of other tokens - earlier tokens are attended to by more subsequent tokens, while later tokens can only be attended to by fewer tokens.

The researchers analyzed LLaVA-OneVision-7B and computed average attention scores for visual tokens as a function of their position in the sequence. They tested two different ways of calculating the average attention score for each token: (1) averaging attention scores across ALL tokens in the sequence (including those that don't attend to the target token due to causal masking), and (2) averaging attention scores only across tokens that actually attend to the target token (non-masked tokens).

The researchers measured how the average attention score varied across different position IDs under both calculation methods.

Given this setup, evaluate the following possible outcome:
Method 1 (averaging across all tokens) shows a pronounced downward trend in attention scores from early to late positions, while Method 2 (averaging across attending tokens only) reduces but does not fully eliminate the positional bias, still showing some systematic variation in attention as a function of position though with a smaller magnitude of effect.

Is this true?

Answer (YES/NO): NO